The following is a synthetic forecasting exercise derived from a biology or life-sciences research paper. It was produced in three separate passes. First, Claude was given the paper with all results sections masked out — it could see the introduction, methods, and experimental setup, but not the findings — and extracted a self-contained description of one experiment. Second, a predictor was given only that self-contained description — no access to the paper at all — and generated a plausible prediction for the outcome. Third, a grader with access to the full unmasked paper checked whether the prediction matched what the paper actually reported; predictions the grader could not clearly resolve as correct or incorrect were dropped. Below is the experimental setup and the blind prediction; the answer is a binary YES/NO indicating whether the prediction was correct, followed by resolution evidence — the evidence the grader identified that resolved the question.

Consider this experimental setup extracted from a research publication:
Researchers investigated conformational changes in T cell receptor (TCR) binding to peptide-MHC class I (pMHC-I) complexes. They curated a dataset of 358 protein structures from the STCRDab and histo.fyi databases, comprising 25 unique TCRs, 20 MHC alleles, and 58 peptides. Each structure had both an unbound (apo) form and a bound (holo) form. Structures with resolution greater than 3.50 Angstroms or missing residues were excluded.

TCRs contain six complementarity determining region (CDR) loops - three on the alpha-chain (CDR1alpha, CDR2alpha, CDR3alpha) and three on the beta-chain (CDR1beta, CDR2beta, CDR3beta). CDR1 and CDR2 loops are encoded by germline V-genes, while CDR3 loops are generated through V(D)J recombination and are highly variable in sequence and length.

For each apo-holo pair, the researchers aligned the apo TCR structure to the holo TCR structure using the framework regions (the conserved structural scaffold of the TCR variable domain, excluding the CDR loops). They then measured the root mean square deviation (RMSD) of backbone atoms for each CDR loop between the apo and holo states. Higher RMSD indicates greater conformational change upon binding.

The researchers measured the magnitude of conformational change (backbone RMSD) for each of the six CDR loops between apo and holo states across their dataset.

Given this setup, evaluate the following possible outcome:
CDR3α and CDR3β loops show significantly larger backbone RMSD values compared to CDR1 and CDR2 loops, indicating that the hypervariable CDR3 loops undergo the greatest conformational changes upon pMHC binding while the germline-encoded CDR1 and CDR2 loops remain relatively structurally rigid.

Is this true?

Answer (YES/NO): NO